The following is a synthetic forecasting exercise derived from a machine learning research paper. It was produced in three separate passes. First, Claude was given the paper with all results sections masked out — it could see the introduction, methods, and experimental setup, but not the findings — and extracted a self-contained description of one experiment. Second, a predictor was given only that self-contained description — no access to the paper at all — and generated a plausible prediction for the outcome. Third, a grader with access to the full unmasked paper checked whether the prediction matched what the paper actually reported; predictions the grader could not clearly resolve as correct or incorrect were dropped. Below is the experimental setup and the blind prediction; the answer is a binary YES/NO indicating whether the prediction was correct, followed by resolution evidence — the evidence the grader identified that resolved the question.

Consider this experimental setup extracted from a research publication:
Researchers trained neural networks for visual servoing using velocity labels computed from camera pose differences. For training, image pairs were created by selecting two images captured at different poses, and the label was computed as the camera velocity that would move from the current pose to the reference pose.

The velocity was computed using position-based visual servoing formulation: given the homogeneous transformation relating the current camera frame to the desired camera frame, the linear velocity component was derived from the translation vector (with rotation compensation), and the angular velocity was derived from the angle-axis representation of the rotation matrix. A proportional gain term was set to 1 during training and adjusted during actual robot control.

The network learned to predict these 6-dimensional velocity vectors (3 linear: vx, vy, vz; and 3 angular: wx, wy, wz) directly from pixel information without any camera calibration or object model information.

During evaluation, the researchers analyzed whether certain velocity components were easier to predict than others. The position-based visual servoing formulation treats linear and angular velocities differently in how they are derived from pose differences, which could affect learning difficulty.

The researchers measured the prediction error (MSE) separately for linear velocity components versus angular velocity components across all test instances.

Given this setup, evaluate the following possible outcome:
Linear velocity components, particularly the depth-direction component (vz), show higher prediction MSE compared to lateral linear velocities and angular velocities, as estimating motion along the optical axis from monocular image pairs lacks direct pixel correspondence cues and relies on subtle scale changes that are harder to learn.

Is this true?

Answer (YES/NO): YES